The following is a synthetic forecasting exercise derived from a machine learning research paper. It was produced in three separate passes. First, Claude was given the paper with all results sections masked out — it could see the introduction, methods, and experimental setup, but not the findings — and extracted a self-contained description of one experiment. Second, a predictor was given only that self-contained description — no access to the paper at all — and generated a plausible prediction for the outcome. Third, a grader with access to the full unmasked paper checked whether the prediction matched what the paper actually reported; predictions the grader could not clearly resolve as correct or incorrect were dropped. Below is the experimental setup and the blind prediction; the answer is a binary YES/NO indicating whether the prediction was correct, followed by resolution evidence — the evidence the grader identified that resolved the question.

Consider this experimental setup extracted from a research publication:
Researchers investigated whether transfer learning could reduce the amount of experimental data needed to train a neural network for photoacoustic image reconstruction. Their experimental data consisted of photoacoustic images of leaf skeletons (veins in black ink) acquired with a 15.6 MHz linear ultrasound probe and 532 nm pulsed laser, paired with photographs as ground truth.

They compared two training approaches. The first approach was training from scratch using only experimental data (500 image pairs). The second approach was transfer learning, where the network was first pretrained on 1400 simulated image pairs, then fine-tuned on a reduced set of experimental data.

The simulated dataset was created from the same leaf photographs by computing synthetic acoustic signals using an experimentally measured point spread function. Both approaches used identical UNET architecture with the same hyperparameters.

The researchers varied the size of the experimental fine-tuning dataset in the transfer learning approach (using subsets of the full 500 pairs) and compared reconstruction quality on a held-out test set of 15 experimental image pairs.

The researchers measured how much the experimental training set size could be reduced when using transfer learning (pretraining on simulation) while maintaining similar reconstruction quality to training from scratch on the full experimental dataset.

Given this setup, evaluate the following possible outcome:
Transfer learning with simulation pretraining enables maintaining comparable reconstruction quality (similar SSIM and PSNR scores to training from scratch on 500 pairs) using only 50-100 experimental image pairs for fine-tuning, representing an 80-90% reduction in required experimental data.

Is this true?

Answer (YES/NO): NO